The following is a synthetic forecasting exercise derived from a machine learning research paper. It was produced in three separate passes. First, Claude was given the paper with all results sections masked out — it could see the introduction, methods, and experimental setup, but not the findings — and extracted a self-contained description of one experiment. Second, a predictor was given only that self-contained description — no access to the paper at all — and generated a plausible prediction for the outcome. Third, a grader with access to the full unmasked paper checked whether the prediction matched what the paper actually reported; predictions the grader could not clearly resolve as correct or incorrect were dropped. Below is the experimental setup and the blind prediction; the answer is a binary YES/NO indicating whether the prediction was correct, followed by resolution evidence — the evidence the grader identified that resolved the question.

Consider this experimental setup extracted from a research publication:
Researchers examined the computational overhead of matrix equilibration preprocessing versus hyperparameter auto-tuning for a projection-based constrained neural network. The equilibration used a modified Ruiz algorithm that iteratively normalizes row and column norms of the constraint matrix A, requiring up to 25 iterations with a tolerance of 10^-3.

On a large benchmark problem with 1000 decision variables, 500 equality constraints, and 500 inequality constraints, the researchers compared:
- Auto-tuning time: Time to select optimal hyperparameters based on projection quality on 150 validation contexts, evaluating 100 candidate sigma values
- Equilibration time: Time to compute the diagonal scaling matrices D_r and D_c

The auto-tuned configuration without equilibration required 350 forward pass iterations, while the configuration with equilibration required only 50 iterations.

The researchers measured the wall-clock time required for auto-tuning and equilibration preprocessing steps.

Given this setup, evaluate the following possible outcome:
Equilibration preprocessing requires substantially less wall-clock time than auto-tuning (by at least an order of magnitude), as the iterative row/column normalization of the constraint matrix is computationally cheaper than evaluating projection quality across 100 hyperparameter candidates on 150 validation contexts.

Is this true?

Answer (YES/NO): YES